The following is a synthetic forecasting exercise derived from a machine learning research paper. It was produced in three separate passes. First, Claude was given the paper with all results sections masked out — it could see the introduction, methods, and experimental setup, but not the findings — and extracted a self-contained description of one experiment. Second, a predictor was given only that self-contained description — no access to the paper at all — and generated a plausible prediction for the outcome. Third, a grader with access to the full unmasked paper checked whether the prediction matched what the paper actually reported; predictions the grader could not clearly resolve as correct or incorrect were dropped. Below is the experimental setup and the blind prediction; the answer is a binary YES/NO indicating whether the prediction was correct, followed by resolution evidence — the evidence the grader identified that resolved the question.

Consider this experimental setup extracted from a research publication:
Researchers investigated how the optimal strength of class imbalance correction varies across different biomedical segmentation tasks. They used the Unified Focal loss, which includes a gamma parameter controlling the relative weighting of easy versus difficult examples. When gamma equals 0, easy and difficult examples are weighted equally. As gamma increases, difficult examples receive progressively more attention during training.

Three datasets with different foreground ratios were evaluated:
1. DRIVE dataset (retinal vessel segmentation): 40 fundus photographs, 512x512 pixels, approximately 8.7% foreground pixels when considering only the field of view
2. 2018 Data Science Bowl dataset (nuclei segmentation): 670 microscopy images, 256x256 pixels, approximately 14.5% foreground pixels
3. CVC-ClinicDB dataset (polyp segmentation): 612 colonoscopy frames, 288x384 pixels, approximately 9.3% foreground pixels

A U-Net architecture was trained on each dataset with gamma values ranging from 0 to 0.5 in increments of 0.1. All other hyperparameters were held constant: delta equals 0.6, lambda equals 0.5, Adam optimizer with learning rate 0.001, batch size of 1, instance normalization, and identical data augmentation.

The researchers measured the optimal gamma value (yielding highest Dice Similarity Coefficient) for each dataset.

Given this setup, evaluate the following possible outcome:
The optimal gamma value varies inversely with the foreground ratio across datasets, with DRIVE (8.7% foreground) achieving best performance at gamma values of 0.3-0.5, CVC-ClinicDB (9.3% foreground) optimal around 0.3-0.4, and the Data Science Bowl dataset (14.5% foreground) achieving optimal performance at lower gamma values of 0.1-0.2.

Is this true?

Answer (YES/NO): NO